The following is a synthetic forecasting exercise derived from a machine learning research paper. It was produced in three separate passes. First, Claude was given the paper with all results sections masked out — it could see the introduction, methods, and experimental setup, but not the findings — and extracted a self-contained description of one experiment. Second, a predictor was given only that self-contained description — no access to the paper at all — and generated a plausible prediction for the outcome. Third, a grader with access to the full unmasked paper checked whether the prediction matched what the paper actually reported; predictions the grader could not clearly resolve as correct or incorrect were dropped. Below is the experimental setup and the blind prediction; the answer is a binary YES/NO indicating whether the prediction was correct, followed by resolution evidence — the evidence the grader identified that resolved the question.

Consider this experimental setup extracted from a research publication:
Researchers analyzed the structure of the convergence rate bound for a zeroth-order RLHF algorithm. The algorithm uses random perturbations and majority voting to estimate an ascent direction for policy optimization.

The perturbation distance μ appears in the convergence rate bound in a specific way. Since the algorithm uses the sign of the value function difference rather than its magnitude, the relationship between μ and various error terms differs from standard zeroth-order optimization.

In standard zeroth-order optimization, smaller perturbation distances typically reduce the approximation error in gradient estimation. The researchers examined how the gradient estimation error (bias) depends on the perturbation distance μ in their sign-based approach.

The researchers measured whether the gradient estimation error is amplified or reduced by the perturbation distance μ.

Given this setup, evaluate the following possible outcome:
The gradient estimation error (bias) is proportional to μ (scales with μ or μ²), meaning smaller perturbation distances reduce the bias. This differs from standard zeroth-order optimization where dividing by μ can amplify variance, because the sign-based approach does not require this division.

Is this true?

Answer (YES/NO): NO